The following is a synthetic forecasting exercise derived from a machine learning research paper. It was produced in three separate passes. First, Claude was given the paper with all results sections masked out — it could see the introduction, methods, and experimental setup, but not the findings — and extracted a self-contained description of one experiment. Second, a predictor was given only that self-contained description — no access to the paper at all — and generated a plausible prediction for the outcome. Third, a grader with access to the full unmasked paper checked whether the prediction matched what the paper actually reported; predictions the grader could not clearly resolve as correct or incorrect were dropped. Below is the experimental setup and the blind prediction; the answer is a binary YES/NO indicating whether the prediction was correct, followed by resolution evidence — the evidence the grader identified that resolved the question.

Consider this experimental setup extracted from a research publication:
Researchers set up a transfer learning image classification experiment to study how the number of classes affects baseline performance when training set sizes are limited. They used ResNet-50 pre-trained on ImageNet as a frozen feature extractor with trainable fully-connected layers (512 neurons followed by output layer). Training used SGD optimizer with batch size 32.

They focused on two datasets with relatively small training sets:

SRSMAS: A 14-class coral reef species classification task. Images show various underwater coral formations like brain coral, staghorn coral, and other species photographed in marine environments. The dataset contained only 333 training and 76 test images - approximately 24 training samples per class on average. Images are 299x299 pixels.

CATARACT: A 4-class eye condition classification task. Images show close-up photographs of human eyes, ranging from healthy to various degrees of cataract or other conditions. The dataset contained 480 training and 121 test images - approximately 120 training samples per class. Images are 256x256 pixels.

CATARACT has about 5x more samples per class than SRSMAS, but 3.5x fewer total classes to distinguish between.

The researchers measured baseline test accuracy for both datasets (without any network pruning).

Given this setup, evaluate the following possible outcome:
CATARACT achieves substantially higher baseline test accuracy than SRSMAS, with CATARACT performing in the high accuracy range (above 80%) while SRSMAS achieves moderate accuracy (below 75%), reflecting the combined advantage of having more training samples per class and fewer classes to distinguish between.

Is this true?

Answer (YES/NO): NO